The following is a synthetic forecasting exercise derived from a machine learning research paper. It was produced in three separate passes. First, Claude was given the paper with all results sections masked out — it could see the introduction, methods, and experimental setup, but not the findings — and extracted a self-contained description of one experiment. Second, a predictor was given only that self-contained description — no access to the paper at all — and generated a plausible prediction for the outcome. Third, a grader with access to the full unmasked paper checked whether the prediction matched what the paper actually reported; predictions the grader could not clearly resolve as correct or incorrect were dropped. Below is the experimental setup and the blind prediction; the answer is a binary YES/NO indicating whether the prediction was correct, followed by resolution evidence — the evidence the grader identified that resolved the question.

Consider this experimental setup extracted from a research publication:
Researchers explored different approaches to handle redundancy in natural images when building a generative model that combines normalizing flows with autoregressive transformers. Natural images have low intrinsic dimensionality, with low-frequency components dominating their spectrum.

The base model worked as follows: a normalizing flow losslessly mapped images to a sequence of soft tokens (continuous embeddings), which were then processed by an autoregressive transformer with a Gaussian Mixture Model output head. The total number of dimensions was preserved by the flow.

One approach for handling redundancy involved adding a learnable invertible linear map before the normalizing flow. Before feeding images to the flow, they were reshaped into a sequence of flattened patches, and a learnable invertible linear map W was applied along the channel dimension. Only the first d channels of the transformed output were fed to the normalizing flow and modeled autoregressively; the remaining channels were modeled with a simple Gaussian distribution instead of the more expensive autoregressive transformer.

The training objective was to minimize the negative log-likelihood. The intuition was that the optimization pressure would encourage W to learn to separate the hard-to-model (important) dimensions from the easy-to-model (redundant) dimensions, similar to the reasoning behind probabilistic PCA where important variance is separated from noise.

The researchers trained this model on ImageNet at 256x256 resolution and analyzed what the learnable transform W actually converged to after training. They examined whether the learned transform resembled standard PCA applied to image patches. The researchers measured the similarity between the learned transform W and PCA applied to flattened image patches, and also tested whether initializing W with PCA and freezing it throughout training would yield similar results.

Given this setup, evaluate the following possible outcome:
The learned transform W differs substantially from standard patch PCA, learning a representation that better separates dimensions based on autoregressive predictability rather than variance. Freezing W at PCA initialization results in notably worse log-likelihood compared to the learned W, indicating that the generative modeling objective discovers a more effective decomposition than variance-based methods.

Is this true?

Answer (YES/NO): NO